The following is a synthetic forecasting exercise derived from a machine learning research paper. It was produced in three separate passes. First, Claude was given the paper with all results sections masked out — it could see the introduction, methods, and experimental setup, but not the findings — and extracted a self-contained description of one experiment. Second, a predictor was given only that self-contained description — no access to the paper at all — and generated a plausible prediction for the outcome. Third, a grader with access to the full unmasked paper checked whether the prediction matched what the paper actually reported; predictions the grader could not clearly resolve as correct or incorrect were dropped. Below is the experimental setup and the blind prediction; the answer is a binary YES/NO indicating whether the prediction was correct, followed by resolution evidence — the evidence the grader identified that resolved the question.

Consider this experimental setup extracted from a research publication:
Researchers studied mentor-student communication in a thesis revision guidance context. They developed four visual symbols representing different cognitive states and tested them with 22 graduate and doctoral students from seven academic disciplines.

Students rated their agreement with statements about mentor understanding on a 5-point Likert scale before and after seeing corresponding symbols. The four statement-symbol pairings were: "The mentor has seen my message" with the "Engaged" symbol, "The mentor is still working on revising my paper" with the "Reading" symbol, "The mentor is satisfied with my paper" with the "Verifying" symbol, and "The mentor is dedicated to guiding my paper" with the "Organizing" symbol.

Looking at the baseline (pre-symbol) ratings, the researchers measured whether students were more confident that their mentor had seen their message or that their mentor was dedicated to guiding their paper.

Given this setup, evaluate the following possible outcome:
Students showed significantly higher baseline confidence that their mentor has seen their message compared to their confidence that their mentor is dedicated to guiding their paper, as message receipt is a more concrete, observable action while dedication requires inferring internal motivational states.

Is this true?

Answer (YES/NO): NO